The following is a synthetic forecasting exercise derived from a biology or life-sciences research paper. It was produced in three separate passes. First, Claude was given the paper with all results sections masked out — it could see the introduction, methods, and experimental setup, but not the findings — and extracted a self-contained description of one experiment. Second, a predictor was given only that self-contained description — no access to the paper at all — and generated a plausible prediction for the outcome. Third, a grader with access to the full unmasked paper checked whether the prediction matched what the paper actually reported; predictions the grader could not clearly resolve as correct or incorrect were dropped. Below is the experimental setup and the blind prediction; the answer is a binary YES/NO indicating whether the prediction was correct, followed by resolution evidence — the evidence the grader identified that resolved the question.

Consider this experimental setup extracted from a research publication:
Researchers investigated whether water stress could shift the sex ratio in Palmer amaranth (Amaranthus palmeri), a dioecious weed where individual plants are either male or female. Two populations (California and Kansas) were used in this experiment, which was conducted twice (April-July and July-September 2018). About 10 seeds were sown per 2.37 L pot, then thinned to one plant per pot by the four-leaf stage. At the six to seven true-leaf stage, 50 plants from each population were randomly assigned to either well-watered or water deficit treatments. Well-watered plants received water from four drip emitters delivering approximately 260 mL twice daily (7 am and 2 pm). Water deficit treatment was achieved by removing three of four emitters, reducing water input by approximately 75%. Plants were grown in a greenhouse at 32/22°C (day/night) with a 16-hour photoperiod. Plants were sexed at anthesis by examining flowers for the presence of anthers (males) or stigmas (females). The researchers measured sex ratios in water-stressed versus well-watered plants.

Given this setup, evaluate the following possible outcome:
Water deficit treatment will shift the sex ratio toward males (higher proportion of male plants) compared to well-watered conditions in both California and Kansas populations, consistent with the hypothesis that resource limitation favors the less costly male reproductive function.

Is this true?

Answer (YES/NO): NO